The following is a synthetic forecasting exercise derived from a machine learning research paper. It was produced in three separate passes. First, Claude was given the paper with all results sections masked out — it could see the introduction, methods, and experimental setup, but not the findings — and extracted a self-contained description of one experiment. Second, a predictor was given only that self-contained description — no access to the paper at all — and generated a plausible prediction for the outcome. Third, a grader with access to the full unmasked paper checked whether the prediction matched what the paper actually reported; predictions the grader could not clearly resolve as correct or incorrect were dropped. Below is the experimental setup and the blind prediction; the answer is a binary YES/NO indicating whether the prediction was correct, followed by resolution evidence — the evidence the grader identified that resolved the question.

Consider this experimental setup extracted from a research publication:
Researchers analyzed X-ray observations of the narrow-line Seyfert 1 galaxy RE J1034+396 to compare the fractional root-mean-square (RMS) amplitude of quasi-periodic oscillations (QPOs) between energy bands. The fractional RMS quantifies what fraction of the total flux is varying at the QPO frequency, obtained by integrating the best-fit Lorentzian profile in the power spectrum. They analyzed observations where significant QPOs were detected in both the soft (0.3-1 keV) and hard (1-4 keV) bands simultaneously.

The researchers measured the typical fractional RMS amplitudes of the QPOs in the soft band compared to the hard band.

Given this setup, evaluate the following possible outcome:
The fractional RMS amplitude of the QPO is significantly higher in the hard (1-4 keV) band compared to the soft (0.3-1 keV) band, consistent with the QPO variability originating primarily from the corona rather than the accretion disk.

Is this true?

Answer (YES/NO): YES